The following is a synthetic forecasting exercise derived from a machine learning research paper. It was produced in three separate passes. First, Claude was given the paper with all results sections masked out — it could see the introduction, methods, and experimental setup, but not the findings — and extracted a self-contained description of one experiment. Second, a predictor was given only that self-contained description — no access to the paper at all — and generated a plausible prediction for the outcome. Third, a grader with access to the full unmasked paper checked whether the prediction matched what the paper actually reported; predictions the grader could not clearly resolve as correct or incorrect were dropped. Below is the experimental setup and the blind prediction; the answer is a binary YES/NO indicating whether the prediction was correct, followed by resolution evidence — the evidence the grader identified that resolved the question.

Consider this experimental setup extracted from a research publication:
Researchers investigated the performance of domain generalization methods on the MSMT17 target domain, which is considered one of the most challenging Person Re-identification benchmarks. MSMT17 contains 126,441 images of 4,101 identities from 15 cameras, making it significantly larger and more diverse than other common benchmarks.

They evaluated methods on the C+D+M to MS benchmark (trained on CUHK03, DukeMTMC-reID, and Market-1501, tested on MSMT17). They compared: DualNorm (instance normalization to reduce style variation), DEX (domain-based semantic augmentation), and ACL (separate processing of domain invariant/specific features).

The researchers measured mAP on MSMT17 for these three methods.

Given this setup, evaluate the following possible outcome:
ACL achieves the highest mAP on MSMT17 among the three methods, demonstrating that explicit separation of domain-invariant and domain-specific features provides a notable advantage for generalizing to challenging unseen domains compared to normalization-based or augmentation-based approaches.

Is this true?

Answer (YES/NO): YES